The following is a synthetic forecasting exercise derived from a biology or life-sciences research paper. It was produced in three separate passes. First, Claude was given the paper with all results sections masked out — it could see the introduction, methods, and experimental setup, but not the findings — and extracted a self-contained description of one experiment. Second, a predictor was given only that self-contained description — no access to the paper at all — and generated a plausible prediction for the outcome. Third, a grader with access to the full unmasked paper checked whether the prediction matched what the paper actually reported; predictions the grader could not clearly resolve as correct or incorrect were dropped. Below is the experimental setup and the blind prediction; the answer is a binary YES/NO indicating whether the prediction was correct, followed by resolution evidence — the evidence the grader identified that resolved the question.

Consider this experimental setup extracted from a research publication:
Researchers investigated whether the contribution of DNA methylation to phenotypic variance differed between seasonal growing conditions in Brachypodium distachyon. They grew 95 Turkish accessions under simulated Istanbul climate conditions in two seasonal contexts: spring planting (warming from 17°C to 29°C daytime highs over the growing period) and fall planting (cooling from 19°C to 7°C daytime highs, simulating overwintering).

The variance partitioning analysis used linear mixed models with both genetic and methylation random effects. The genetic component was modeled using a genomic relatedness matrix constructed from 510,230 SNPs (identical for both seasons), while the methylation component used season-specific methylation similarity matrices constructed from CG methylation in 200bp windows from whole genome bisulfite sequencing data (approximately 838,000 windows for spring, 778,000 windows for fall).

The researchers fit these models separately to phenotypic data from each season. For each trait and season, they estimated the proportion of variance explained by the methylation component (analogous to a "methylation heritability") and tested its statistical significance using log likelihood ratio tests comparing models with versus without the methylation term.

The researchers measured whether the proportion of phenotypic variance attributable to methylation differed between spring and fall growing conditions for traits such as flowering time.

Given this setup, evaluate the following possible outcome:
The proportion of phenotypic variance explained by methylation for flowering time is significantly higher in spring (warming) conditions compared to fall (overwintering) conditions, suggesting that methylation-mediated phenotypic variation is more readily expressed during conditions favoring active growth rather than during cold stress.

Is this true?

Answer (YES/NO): YES